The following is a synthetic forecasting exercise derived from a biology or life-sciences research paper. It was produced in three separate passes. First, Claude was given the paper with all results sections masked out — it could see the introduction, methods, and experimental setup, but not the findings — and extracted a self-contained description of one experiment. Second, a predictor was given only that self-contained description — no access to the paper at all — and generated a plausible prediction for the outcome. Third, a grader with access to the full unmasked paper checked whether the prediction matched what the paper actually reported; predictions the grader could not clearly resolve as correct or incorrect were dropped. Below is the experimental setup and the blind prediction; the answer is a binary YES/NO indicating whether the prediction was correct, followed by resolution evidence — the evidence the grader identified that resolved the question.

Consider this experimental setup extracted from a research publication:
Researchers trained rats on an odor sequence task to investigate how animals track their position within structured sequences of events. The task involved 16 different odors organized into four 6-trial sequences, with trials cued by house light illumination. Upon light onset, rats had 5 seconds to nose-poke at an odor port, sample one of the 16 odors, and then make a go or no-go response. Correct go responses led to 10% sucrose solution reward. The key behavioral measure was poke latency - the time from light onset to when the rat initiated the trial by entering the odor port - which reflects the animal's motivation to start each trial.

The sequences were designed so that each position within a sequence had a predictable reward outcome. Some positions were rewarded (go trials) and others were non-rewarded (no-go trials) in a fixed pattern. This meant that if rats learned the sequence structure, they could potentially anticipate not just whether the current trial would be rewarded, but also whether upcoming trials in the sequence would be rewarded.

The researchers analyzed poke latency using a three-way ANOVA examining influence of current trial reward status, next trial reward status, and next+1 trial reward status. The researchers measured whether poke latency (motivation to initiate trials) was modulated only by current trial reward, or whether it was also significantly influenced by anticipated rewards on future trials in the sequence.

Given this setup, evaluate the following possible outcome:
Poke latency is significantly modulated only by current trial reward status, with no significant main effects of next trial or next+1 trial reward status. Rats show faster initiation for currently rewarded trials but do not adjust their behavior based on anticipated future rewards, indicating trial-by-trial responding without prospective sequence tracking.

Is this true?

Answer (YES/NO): NO